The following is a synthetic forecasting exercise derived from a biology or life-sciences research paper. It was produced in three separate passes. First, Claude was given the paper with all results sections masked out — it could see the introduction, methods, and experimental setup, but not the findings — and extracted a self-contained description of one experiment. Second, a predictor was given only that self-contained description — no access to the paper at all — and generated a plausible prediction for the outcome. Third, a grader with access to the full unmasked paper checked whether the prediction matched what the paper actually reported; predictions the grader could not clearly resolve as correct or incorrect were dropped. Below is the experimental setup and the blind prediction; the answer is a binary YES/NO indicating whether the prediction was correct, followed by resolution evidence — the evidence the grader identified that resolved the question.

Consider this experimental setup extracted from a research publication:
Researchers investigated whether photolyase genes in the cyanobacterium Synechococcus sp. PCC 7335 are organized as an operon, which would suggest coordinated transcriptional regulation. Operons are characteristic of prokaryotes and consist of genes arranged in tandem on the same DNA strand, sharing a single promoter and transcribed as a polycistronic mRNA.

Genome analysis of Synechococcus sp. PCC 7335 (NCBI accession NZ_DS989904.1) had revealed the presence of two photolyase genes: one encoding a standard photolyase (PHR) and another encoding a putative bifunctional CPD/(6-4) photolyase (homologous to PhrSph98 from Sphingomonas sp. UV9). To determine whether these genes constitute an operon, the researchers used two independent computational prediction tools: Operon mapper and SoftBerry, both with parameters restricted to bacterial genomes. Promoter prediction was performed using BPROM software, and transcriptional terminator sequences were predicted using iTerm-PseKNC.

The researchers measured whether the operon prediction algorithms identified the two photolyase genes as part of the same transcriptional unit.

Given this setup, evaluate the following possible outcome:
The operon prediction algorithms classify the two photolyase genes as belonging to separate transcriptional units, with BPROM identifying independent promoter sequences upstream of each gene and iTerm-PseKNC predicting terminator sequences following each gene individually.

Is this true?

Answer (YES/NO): NO